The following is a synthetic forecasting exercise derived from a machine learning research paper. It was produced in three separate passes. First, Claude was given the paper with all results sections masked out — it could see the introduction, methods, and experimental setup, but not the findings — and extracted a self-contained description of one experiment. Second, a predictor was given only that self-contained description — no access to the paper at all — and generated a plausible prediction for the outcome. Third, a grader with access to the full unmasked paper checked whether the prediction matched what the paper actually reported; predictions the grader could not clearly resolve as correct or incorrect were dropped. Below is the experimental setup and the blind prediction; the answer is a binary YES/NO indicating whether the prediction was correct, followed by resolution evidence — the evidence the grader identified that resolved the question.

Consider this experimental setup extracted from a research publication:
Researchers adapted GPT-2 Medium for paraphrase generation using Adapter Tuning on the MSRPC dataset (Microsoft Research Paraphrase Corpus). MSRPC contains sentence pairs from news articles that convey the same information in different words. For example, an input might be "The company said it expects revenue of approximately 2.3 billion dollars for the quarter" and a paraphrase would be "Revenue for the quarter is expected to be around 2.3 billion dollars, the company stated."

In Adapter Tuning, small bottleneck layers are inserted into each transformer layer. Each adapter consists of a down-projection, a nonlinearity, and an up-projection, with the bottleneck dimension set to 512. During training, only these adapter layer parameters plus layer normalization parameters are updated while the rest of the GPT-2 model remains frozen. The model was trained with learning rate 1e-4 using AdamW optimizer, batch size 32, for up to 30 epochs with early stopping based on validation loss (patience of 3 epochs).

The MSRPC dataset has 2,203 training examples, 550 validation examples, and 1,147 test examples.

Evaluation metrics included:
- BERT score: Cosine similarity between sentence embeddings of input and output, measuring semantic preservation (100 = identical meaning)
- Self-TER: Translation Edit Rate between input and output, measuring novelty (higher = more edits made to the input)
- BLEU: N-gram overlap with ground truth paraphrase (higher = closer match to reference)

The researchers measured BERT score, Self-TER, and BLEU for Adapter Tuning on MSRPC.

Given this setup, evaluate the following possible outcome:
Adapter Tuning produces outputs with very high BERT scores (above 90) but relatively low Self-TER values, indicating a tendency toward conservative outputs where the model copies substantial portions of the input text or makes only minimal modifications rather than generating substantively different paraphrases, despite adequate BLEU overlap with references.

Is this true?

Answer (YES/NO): NO